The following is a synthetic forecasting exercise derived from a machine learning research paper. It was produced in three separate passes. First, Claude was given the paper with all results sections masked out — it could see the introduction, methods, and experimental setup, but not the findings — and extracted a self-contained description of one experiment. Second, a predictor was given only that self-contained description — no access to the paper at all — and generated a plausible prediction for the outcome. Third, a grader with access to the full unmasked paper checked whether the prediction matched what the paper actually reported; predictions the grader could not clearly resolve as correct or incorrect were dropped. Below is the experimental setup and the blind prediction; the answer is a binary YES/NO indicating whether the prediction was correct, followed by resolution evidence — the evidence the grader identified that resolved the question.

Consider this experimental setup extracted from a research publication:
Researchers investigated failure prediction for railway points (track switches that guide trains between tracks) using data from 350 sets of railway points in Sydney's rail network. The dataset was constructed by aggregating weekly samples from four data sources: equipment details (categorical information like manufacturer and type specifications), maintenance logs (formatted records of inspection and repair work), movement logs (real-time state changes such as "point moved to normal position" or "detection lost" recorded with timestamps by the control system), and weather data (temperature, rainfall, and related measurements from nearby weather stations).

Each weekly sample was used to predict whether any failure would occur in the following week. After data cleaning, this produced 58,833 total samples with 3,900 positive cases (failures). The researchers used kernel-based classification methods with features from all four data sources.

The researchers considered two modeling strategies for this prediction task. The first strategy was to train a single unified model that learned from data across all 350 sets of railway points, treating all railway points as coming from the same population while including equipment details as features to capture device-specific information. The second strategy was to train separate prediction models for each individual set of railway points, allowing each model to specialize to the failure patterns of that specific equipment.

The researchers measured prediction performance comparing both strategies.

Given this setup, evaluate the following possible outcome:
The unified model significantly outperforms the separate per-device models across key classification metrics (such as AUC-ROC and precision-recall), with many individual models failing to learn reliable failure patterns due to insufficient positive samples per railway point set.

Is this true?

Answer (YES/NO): YES